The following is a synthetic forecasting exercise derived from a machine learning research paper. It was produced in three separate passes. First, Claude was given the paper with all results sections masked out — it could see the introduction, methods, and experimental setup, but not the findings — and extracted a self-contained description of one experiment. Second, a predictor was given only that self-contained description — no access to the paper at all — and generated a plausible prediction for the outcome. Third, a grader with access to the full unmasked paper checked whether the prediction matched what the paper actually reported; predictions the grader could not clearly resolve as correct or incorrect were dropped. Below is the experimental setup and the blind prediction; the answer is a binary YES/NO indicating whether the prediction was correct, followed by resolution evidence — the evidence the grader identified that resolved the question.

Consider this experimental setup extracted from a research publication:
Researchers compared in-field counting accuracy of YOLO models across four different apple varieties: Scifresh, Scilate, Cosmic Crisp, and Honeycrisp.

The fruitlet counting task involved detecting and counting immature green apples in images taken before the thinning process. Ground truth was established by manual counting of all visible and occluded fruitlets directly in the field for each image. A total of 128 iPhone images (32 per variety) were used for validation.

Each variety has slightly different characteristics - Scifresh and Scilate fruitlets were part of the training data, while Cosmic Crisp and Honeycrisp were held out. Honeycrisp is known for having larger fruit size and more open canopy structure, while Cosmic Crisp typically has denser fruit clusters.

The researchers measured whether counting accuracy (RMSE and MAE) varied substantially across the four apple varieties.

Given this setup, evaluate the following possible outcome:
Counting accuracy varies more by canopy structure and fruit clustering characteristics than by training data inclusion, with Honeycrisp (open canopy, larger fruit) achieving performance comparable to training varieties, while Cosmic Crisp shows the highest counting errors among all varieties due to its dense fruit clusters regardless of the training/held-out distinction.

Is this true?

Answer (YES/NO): NO